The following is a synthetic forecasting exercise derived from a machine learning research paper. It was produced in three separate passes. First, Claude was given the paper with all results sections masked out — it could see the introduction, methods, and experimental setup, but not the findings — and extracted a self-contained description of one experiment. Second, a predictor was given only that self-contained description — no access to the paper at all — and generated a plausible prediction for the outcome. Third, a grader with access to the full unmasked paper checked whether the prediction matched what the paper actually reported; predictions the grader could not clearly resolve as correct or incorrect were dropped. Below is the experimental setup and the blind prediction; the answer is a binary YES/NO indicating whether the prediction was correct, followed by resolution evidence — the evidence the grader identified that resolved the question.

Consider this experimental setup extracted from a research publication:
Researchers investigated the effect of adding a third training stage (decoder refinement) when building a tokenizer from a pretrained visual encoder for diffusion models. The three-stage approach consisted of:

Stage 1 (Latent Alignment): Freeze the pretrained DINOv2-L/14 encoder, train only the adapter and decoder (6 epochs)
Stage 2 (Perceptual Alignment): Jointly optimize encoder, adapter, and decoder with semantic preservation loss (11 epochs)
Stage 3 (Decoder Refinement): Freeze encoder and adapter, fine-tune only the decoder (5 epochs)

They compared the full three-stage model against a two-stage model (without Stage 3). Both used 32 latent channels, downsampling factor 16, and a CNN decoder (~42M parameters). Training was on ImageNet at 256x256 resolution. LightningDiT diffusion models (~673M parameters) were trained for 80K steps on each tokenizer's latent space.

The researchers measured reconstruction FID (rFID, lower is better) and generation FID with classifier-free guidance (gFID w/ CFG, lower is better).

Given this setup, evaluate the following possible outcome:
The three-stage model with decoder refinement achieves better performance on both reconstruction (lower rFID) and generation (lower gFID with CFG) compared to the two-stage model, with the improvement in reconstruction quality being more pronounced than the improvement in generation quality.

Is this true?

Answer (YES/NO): YES